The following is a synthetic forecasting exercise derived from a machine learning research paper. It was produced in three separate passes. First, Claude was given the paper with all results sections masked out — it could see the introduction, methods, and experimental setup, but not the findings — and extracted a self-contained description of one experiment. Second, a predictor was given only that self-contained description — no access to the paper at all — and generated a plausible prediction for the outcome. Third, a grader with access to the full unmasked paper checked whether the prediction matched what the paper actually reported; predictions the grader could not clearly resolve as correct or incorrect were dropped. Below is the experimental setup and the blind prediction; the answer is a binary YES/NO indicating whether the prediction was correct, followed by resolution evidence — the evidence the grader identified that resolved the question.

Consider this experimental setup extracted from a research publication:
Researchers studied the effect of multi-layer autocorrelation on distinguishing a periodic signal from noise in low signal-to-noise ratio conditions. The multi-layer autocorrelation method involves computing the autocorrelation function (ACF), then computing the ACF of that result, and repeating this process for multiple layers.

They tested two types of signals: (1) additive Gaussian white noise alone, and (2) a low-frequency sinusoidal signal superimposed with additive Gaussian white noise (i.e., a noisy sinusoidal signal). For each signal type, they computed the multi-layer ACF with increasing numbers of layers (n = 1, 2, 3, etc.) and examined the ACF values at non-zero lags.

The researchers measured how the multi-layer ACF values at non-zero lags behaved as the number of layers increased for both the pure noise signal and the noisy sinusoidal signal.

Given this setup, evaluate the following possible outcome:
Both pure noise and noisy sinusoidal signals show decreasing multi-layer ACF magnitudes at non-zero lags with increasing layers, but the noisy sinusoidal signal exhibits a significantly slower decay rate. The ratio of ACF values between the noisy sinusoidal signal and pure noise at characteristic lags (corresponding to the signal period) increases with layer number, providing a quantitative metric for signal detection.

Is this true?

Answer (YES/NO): NO